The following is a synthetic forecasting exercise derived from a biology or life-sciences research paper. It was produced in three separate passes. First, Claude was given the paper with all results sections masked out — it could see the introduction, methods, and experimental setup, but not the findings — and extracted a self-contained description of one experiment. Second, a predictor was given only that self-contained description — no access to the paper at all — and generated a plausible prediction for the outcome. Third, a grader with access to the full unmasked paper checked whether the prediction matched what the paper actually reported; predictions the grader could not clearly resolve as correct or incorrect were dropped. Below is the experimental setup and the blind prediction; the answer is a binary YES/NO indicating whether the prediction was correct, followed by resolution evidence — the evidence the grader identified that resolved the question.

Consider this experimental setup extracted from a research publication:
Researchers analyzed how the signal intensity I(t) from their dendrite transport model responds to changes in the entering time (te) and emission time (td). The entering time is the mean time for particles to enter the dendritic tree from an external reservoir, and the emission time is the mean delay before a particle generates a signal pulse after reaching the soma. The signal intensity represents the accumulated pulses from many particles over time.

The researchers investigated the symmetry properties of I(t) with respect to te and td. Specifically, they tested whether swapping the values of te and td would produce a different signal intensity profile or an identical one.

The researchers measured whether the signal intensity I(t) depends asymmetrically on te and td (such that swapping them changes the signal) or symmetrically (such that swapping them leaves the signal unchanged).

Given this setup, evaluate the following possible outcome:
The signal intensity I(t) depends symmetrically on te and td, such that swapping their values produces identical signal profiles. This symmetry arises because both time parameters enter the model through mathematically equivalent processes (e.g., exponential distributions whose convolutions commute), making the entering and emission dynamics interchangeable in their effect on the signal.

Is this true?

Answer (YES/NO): YES